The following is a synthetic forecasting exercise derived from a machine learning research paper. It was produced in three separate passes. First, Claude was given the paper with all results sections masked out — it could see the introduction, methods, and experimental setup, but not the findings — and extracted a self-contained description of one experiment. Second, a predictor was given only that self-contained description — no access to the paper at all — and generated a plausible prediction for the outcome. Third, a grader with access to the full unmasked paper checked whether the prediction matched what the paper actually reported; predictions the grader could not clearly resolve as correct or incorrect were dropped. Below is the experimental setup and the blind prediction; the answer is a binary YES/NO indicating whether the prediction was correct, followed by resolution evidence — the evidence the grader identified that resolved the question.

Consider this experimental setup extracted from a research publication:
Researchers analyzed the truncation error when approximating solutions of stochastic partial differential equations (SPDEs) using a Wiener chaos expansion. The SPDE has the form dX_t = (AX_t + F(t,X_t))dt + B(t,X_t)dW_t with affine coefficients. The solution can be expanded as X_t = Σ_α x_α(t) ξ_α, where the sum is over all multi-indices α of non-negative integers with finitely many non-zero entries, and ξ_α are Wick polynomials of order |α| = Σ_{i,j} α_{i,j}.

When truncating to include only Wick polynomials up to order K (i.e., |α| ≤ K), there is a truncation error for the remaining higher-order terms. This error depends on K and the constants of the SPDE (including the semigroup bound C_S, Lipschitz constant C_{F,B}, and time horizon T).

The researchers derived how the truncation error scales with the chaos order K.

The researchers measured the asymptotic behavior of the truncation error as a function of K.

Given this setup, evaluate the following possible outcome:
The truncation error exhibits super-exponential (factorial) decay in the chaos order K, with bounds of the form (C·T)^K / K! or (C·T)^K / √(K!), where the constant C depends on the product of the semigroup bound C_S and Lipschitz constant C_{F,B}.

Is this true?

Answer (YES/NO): YES